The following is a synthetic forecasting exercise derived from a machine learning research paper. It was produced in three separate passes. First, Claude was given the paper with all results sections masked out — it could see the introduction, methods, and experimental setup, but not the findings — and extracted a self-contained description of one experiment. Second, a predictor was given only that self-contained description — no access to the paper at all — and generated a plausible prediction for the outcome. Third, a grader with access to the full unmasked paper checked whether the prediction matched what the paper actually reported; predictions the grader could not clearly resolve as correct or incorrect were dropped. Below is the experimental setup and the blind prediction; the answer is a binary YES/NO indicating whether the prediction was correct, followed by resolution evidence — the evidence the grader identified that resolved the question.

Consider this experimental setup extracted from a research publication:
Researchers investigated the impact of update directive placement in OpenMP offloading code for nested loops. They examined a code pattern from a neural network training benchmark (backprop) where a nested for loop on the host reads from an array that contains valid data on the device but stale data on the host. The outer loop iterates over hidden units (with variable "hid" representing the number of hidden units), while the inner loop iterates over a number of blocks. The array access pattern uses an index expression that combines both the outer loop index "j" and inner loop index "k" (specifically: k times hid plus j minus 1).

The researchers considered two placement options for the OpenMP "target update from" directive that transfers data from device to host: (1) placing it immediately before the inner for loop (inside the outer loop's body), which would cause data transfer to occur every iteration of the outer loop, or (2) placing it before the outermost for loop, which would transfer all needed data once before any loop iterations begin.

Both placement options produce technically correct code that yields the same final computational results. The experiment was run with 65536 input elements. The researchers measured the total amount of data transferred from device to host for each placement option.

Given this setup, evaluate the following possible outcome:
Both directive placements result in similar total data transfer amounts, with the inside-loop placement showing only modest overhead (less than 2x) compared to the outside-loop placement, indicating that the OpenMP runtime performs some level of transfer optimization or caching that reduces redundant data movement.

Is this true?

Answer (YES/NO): NO